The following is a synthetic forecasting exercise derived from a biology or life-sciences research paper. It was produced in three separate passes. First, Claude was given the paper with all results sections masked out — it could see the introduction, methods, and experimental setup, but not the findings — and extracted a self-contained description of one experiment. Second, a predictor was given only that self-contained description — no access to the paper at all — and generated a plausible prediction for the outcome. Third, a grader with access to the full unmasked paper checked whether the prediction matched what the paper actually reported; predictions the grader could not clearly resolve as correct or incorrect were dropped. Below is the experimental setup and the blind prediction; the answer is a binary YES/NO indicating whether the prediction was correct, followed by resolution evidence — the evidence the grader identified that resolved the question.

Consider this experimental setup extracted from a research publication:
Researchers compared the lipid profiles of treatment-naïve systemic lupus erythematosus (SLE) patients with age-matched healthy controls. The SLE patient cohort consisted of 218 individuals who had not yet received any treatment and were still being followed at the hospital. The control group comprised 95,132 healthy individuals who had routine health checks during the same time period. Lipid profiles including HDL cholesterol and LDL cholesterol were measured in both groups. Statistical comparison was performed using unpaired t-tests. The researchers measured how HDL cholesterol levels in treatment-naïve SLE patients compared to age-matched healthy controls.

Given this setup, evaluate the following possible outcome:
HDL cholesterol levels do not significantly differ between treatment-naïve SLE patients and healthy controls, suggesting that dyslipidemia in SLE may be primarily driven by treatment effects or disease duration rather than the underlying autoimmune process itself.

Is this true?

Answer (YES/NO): NO